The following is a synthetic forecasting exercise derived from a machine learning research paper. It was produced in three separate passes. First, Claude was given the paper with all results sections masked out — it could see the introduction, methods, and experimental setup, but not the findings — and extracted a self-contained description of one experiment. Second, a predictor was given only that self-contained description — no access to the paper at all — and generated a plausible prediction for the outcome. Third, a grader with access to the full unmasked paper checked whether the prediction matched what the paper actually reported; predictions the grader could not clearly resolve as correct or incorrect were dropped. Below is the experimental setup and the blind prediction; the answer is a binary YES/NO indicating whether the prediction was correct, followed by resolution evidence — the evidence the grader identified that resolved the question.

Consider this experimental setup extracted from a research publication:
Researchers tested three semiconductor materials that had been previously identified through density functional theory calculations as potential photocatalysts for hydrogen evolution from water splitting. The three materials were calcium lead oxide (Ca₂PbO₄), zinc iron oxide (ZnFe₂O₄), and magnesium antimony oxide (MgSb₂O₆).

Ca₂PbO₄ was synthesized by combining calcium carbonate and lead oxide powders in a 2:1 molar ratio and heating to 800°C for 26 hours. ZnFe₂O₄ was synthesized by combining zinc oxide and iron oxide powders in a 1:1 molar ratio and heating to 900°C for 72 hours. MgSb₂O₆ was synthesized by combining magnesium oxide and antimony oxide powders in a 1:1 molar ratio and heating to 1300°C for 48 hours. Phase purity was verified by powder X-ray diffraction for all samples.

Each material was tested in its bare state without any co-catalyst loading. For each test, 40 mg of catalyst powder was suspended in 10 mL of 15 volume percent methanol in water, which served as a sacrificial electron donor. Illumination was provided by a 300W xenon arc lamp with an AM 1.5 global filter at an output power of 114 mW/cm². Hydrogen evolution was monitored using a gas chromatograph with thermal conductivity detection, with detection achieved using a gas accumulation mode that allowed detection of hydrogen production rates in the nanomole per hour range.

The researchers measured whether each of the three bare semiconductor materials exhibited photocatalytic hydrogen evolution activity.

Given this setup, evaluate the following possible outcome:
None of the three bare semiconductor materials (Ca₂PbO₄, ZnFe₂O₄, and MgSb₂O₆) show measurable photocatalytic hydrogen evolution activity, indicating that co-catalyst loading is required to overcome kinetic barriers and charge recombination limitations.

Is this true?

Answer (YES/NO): NO